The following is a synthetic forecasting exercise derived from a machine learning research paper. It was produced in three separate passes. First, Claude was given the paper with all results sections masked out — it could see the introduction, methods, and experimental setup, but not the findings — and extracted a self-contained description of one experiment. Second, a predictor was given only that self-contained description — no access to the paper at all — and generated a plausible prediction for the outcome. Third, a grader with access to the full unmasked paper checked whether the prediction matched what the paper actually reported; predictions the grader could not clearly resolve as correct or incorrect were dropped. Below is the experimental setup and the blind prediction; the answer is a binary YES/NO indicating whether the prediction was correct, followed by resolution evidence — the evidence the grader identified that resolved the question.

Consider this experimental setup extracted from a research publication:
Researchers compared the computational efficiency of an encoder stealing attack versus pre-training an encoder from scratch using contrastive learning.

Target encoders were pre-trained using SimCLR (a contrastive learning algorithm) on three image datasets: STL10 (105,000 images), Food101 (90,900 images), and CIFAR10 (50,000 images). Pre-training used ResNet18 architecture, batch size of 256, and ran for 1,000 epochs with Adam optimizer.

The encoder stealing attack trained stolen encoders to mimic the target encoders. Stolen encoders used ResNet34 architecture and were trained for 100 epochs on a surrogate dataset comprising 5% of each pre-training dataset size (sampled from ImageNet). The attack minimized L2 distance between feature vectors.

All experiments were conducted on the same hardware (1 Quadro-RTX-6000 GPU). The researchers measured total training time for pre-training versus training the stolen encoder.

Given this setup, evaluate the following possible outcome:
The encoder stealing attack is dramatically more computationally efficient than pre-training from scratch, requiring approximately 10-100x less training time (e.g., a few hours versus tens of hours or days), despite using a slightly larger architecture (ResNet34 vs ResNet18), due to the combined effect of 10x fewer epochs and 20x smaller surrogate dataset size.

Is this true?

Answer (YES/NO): NO